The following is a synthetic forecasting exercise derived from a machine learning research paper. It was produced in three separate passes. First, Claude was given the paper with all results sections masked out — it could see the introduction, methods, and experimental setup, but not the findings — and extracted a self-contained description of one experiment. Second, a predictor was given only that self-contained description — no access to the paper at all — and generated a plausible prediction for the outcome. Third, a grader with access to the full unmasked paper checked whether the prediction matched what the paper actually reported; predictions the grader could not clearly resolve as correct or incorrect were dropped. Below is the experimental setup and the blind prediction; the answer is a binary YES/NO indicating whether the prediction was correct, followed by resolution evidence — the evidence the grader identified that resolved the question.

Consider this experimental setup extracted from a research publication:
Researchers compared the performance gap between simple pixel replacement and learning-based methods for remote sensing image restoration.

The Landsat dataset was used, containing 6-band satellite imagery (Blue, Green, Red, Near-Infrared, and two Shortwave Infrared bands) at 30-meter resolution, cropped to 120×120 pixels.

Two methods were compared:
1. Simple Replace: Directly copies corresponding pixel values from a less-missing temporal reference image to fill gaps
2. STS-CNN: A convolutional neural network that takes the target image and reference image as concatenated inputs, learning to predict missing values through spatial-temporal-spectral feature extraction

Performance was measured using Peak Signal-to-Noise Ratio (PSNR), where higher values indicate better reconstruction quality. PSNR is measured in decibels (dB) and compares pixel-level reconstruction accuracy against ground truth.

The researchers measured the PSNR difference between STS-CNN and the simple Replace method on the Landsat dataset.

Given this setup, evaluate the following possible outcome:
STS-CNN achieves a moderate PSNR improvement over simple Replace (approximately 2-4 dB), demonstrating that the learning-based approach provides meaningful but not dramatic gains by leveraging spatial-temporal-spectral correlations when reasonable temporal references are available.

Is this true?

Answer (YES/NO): NO